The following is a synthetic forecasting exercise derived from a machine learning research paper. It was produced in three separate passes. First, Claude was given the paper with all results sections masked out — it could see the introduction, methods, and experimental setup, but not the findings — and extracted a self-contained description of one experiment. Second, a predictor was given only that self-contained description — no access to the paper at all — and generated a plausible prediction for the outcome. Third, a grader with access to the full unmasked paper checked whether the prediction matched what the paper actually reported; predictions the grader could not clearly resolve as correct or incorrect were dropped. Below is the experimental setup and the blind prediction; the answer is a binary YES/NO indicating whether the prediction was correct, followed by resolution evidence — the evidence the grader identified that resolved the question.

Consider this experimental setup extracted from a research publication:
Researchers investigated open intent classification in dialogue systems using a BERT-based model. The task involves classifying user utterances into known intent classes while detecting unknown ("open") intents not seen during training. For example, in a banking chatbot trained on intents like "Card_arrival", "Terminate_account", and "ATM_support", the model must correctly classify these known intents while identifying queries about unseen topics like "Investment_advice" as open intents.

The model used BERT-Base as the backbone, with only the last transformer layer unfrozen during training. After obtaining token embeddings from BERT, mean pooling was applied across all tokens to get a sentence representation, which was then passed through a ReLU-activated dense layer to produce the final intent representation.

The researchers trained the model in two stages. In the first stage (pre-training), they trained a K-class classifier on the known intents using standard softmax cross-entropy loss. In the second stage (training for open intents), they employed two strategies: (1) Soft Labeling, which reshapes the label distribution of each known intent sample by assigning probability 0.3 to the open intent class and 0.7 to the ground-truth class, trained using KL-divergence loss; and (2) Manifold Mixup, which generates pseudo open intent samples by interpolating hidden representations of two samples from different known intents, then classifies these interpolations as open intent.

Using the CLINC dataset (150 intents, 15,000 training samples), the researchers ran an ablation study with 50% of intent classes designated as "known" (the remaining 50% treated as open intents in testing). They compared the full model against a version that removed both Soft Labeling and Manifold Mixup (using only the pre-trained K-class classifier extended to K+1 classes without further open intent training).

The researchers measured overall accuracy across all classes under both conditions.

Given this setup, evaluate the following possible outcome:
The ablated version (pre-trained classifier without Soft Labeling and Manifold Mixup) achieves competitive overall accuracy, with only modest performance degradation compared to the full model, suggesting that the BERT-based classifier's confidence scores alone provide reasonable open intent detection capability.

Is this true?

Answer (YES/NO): NO